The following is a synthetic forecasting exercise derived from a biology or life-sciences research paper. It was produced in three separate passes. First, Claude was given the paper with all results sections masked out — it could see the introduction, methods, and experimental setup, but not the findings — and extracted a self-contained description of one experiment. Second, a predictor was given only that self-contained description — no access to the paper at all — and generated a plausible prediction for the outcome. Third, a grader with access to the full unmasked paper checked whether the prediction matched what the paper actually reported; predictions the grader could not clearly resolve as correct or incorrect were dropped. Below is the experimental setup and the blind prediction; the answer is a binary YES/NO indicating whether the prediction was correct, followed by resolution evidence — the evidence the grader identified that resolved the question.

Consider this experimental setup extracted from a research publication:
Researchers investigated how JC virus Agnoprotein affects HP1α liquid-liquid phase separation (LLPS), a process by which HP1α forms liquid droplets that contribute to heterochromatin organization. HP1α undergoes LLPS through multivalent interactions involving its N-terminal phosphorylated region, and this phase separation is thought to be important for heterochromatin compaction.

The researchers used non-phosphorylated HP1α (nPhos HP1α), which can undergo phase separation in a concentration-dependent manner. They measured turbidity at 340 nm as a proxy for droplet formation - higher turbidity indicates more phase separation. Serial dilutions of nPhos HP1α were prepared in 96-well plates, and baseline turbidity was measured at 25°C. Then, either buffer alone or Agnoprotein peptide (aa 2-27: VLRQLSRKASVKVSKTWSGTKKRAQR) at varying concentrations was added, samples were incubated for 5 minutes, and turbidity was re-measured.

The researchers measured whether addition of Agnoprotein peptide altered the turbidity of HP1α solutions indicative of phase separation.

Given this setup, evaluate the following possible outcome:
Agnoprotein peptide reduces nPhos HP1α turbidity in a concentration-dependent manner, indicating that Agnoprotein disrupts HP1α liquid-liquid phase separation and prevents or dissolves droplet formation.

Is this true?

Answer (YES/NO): NO